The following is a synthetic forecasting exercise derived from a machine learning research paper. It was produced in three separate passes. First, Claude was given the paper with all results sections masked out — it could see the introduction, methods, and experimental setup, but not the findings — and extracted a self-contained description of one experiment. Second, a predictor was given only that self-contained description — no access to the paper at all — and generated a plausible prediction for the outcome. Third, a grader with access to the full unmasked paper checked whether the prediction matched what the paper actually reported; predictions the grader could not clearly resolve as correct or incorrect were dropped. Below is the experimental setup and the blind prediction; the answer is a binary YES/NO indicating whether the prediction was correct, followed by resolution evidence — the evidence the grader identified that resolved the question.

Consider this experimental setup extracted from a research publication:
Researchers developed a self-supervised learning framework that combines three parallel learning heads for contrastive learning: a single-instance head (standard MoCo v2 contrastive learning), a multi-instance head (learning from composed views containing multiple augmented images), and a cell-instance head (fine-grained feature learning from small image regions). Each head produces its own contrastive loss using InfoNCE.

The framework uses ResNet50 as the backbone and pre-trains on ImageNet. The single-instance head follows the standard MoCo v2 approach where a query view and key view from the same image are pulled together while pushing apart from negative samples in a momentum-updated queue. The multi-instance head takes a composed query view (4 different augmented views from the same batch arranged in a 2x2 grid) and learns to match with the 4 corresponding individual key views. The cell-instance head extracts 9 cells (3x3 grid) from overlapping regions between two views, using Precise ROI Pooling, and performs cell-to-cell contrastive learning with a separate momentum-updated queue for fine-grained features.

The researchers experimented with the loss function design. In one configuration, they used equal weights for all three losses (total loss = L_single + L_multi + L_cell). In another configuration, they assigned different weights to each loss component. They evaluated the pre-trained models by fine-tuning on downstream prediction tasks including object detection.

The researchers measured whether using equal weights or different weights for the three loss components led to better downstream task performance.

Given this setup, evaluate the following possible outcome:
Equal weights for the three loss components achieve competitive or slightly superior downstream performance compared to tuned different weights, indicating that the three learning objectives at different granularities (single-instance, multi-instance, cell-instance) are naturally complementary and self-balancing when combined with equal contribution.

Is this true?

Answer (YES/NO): YES